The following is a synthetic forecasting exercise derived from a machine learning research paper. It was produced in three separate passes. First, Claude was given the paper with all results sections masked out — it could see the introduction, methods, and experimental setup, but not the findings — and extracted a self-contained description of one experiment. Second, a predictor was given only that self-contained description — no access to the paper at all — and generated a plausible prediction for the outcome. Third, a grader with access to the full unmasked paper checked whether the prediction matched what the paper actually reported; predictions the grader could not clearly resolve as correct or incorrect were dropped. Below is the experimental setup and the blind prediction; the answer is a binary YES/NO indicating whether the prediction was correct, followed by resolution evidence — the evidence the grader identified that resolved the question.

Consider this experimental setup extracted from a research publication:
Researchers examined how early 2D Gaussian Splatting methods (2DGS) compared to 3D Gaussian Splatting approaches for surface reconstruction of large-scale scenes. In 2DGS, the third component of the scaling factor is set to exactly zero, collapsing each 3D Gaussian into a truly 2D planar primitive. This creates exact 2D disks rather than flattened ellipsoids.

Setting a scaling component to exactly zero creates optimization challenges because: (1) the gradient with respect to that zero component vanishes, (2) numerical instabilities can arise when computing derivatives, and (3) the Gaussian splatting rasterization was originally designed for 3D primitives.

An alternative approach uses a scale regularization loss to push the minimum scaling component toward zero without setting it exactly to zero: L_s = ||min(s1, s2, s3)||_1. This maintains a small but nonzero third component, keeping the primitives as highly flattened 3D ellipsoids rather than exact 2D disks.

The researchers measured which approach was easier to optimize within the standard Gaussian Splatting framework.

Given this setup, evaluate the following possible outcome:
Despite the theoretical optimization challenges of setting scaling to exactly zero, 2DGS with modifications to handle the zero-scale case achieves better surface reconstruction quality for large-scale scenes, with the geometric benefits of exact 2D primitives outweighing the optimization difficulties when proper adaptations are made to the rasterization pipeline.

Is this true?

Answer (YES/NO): NO